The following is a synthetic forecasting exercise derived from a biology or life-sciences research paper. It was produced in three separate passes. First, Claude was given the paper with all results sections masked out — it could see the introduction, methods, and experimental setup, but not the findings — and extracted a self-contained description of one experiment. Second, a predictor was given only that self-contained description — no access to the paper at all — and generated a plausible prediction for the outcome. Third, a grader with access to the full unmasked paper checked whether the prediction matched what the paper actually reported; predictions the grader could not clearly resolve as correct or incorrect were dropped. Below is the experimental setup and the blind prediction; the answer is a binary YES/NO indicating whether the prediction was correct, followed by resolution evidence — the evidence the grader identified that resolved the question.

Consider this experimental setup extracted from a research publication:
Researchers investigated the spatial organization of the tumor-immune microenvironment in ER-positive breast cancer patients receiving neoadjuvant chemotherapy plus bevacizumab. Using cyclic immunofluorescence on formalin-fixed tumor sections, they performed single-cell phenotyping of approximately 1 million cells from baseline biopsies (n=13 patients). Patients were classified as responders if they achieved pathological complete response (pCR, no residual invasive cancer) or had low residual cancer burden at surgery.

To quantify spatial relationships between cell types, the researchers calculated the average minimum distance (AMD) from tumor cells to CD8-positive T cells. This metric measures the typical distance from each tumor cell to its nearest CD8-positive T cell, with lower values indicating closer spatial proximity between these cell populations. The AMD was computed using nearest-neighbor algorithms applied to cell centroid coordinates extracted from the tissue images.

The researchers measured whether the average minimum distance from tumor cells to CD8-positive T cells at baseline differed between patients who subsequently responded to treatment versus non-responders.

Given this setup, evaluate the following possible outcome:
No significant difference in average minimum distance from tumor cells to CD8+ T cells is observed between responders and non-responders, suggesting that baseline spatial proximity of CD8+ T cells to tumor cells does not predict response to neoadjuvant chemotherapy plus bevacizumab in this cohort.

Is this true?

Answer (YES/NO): YES